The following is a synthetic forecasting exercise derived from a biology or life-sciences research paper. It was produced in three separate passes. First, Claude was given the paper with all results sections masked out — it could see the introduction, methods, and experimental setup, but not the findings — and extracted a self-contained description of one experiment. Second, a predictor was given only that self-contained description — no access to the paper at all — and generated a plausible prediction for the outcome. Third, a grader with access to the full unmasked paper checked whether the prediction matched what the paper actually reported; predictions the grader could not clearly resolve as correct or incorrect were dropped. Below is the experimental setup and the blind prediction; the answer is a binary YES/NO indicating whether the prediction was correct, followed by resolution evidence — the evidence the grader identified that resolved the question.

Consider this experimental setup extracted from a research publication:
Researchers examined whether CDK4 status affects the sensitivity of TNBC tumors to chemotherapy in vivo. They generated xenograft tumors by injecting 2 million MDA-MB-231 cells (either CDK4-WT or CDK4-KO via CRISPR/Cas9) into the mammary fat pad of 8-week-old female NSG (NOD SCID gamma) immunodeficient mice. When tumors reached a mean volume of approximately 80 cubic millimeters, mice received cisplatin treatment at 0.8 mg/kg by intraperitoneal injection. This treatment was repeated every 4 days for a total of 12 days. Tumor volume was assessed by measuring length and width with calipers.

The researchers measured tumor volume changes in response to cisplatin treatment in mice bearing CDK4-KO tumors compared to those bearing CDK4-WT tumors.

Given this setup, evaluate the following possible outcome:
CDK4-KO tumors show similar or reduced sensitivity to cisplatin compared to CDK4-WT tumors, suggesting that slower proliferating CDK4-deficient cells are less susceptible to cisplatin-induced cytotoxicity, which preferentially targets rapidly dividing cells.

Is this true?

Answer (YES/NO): NO